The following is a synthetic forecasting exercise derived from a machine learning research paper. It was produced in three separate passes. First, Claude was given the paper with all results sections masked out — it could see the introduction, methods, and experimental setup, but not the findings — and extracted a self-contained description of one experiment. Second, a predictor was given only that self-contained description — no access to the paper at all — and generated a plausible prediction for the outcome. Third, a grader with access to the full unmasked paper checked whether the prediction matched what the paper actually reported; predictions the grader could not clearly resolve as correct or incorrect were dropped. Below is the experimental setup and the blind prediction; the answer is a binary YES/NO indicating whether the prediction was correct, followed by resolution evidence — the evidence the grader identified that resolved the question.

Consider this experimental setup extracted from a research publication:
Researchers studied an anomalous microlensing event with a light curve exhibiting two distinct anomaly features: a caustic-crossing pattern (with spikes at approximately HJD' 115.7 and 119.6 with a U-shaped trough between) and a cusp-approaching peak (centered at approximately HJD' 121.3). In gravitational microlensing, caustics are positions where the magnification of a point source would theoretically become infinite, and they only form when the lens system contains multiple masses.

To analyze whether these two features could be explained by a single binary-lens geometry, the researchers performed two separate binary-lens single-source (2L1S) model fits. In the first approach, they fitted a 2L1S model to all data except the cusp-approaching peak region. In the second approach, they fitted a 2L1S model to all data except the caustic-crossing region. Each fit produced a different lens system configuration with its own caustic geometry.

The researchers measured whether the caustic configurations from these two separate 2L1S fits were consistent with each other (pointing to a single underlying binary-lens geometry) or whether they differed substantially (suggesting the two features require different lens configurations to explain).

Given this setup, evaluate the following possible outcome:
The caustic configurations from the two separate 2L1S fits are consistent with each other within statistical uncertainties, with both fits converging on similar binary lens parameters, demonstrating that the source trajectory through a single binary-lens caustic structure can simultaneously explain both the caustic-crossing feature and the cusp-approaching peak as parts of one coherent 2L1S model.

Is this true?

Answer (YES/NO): NO